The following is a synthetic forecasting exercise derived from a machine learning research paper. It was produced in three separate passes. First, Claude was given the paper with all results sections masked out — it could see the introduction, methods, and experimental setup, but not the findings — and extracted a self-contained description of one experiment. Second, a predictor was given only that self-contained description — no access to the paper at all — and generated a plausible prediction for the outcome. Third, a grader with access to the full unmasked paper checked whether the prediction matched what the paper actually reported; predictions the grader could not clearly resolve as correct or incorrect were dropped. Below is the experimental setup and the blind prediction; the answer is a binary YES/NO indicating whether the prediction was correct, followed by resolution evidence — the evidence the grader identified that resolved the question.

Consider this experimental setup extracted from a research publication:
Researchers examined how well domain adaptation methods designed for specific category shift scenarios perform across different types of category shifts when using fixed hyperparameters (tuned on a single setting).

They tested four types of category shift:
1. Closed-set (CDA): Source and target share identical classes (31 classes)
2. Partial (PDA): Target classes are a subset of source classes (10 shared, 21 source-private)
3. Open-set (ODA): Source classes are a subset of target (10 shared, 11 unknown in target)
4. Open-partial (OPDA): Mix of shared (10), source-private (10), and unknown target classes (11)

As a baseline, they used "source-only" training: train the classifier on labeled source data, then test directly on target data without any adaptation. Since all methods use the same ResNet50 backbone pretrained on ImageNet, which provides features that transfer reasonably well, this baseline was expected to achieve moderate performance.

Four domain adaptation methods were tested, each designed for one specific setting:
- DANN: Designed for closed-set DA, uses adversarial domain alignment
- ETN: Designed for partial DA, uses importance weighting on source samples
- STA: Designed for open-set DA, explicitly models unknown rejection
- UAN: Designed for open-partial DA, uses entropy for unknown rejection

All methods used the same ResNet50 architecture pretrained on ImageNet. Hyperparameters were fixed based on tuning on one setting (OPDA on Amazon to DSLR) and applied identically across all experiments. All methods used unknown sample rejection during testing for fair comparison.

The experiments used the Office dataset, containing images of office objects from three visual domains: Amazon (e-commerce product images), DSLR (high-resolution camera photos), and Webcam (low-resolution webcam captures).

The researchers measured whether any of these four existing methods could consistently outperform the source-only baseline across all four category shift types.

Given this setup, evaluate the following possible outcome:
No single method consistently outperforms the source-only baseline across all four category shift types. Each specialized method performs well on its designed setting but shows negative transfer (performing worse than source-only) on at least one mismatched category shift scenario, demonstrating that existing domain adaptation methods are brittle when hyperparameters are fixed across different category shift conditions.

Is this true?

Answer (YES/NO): YES